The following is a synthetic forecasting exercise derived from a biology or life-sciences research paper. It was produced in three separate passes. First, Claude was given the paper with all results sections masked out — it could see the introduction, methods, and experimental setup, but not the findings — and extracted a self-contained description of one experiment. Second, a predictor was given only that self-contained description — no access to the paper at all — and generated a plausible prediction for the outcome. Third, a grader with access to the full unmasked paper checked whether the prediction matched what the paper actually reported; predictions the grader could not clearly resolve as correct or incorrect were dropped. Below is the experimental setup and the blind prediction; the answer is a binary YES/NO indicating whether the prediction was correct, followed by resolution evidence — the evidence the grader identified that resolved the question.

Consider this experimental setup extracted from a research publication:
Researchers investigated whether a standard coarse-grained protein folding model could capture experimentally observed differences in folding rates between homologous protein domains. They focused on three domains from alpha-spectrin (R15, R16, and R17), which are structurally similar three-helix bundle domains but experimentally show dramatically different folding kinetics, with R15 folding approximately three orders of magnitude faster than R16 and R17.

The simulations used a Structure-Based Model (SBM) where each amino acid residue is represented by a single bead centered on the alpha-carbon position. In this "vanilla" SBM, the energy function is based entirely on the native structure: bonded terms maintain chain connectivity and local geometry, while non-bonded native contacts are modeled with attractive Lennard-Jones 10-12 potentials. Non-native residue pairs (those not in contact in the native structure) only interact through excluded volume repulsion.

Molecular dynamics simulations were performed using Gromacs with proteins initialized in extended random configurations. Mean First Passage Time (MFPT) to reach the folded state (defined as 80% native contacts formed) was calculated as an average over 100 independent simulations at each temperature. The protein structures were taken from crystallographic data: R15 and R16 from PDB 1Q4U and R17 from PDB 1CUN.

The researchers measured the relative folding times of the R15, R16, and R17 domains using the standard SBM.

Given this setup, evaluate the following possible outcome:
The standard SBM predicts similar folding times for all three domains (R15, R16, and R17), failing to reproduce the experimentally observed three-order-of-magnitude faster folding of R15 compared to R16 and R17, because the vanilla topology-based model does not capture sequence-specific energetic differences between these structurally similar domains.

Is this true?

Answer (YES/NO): YES